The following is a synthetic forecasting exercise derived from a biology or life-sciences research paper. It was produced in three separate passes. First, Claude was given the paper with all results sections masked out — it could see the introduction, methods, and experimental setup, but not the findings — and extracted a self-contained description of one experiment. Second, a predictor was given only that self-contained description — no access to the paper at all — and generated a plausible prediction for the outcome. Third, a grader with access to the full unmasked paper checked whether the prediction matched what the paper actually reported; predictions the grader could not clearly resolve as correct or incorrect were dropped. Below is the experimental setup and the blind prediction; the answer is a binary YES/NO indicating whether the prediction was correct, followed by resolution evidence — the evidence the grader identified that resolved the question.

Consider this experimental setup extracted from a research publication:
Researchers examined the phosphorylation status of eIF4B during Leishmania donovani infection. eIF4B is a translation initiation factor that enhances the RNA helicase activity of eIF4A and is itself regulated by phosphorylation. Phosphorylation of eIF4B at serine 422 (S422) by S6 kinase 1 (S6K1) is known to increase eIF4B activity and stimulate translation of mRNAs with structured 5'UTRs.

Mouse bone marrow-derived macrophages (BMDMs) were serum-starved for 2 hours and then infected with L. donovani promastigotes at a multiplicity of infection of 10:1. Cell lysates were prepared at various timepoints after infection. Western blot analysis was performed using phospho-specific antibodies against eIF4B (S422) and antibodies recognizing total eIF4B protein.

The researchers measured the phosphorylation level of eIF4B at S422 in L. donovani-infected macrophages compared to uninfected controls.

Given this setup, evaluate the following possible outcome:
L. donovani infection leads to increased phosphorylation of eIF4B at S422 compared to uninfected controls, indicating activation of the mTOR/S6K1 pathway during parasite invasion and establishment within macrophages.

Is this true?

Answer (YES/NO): YES